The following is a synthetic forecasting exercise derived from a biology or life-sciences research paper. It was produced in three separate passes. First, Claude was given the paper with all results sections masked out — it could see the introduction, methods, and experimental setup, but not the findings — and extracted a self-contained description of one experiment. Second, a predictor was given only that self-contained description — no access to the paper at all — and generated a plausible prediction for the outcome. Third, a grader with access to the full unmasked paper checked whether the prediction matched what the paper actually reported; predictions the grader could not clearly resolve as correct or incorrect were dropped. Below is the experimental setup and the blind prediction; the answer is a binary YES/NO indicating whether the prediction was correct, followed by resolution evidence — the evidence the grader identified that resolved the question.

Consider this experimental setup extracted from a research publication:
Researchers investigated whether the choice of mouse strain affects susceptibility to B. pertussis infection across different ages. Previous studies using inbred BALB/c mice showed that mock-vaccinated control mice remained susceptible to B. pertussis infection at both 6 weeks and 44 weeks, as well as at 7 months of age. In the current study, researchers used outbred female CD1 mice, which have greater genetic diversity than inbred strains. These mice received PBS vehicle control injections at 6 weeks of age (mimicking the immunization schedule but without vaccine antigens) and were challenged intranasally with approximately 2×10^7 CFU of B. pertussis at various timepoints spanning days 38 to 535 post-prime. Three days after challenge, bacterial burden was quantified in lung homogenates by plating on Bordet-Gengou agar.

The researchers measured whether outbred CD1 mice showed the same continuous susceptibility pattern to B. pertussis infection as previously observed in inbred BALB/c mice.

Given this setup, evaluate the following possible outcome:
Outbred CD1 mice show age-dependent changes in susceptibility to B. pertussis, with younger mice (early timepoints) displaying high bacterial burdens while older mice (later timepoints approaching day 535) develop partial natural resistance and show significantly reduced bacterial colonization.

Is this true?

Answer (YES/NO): NO